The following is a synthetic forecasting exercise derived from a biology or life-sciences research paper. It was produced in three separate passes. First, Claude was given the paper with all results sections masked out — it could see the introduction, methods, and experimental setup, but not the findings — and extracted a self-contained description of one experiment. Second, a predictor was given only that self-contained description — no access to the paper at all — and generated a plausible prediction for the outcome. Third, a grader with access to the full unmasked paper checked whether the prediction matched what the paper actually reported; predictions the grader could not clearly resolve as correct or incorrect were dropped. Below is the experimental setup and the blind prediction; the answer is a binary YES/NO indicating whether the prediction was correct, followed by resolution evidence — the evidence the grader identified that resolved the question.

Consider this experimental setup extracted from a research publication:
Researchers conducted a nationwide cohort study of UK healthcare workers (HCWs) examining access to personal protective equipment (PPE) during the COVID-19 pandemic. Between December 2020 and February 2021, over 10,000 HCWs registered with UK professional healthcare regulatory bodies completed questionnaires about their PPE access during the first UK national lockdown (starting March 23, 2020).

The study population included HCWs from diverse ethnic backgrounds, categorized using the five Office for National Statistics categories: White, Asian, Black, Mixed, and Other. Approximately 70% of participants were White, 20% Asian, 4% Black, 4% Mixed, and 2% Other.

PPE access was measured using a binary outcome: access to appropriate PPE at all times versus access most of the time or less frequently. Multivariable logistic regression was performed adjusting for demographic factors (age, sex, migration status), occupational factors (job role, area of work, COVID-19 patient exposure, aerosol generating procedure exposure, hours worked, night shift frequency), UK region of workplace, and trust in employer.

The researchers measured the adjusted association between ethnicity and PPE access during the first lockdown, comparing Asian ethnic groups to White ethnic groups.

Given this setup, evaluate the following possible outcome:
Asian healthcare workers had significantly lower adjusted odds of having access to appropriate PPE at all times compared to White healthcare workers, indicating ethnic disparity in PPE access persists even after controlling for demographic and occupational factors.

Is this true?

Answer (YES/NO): YES